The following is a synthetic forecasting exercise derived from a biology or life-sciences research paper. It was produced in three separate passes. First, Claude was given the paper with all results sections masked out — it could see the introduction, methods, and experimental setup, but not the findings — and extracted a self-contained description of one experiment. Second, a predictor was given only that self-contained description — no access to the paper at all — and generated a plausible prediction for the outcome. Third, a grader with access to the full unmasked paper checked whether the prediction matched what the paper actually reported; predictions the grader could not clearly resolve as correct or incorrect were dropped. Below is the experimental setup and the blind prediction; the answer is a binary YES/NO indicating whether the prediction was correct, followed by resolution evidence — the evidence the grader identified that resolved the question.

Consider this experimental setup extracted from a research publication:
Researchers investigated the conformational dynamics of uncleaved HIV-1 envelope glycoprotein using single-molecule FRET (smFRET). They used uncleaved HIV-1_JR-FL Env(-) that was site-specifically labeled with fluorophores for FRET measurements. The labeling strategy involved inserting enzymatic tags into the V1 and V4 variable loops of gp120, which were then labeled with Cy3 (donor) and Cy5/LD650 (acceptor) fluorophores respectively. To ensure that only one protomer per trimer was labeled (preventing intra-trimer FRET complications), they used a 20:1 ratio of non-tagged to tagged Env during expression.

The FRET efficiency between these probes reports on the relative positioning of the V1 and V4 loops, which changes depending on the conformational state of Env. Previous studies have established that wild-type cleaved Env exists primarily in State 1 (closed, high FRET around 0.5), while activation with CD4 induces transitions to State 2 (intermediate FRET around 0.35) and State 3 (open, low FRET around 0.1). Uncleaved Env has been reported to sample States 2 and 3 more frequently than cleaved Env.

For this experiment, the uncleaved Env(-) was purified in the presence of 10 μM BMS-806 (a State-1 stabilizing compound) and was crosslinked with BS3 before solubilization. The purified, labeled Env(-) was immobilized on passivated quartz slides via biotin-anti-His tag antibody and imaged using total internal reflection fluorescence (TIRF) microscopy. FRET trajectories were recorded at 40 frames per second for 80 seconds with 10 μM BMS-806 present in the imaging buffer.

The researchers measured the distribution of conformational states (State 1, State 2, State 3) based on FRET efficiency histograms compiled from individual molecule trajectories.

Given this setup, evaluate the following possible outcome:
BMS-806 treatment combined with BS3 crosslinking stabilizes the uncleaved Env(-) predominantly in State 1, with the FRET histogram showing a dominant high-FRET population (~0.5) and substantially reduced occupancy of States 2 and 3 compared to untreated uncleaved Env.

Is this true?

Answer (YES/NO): NO